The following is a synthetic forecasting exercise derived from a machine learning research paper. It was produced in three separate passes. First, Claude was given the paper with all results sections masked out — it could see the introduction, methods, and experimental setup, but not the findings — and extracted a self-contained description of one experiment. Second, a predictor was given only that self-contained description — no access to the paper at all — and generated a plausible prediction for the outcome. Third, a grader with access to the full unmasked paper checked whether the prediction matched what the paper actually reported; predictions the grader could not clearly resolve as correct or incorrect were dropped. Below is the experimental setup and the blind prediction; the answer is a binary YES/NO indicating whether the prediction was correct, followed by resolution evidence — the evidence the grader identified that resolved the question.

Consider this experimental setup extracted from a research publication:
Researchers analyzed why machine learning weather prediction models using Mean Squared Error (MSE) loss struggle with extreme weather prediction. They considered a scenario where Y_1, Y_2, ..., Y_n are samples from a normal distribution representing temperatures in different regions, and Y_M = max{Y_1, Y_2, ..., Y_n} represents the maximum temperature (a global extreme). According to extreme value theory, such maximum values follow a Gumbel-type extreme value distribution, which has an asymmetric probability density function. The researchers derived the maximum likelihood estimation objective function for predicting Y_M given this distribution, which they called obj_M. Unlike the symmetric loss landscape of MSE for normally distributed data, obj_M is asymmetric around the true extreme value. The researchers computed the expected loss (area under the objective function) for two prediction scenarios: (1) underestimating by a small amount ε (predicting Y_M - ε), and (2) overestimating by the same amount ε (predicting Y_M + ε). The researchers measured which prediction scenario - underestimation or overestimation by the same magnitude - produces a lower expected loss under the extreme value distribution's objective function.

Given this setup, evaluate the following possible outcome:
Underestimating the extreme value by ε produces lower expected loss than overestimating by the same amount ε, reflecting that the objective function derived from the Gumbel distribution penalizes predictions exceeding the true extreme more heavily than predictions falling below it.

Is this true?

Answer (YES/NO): YES